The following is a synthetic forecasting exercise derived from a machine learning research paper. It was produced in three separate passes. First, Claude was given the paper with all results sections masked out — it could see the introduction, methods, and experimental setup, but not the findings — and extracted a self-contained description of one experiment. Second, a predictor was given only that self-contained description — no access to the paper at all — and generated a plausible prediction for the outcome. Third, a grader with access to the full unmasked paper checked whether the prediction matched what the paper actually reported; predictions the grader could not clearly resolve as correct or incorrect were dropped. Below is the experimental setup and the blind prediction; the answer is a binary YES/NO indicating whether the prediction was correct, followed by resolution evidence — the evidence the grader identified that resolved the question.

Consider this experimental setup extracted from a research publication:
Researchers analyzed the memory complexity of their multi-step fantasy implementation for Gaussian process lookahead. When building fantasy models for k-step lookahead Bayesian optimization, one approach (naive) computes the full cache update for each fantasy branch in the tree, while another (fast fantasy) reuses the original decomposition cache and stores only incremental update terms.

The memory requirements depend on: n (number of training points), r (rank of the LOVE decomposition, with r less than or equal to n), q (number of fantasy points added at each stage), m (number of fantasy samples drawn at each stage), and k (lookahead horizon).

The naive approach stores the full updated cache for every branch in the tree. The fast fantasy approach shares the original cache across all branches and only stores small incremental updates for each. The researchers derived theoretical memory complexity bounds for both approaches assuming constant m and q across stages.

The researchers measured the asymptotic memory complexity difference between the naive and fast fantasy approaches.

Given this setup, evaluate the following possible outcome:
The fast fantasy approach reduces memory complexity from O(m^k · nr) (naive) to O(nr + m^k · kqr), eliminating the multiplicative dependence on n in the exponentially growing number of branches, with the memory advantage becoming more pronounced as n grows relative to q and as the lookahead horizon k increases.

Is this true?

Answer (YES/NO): NO